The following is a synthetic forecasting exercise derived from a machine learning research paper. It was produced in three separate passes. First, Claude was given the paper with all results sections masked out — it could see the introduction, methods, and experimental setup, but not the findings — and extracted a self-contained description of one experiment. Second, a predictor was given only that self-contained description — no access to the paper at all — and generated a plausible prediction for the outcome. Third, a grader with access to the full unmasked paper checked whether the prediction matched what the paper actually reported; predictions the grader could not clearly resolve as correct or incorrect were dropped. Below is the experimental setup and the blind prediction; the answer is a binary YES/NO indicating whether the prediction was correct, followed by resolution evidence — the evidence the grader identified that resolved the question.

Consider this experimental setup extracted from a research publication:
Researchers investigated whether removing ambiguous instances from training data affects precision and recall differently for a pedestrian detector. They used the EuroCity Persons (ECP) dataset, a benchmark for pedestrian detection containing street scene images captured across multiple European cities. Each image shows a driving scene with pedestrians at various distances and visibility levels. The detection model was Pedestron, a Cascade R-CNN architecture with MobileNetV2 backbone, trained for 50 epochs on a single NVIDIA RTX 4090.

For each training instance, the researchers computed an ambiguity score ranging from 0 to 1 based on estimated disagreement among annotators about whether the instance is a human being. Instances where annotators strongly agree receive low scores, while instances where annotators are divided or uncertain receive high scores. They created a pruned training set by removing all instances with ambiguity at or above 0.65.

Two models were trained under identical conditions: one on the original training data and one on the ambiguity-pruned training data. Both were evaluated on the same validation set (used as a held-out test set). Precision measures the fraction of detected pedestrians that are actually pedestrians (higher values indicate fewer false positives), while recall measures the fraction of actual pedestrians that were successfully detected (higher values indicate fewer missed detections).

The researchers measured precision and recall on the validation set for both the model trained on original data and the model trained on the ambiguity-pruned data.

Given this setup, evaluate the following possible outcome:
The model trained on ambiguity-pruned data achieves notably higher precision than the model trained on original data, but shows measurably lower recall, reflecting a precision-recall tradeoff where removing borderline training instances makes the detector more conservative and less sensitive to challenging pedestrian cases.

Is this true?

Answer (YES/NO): NO